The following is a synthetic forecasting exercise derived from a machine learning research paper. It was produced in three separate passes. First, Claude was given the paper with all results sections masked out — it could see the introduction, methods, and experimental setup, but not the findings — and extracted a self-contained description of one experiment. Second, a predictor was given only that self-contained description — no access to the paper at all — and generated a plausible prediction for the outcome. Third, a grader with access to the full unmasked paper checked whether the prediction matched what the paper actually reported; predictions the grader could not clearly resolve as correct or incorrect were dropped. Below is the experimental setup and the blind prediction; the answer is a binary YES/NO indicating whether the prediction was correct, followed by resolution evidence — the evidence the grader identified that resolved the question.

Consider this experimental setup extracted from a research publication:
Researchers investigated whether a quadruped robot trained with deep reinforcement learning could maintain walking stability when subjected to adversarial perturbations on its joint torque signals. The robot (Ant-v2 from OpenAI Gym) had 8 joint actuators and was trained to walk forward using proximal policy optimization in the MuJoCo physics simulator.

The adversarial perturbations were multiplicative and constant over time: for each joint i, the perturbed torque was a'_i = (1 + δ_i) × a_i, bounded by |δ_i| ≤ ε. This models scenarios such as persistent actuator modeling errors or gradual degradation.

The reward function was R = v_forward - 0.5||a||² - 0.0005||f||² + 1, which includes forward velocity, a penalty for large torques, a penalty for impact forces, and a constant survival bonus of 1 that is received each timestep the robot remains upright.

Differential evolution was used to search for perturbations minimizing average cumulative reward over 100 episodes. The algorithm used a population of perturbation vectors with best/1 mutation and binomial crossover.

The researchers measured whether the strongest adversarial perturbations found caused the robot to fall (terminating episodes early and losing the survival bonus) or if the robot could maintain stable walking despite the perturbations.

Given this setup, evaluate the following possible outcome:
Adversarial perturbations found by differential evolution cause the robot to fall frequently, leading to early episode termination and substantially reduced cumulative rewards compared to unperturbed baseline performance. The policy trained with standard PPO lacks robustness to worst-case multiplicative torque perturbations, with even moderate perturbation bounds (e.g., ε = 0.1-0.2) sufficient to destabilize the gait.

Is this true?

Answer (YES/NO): NO